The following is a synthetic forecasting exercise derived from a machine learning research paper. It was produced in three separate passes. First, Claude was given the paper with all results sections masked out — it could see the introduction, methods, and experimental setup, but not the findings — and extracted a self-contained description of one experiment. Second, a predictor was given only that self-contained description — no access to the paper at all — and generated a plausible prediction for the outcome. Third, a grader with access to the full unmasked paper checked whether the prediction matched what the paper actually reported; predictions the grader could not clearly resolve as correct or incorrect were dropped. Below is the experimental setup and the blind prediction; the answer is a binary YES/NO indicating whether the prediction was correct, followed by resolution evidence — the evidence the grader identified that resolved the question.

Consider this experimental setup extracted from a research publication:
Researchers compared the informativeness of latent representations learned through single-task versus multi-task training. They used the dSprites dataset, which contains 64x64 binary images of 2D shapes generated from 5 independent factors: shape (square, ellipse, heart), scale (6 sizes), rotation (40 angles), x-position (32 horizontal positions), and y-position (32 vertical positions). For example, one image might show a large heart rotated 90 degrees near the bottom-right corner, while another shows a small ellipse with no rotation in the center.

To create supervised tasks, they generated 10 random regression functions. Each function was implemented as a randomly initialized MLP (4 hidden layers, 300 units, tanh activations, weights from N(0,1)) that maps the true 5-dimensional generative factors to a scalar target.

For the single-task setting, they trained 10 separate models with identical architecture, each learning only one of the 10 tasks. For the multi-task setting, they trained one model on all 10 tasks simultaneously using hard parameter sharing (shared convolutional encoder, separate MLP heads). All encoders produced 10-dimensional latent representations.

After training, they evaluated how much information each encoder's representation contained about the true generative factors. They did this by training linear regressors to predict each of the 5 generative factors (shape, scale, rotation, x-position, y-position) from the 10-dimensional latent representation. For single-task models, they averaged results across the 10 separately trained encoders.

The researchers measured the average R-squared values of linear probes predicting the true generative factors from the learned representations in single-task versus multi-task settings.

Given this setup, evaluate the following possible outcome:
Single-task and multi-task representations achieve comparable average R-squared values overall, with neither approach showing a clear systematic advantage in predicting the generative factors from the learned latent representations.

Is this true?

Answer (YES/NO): NO